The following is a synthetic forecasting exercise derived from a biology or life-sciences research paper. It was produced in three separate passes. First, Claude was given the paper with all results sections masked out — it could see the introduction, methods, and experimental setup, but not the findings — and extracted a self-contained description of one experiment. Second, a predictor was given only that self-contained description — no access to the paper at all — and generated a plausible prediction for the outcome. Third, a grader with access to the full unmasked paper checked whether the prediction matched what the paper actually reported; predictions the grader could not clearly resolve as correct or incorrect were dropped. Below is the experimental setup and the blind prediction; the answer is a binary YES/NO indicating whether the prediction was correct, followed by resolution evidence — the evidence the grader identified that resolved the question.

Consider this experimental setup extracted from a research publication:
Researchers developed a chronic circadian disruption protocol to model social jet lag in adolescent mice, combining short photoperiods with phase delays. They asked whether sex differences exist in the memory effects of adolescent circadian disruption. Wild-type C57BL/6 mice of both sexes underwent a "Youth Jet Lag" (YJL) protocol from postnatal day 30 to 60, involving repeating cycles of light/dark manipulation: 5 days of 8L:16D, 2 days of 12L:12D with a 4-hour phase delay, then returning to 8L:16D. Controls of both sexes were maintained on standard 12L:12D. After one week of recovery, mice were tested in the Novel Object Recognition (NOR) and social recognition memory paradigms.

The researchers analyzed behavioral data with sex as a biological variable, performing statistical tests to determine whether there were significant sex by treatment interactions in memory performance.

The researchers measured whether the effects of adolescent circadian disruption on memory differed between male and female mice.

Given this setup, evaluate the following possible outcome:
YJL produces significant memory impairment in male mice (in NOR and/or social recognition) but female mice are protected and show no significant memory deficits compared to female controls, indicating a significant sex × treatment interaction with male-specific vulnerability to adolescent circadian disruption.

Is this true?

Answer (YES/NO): NO